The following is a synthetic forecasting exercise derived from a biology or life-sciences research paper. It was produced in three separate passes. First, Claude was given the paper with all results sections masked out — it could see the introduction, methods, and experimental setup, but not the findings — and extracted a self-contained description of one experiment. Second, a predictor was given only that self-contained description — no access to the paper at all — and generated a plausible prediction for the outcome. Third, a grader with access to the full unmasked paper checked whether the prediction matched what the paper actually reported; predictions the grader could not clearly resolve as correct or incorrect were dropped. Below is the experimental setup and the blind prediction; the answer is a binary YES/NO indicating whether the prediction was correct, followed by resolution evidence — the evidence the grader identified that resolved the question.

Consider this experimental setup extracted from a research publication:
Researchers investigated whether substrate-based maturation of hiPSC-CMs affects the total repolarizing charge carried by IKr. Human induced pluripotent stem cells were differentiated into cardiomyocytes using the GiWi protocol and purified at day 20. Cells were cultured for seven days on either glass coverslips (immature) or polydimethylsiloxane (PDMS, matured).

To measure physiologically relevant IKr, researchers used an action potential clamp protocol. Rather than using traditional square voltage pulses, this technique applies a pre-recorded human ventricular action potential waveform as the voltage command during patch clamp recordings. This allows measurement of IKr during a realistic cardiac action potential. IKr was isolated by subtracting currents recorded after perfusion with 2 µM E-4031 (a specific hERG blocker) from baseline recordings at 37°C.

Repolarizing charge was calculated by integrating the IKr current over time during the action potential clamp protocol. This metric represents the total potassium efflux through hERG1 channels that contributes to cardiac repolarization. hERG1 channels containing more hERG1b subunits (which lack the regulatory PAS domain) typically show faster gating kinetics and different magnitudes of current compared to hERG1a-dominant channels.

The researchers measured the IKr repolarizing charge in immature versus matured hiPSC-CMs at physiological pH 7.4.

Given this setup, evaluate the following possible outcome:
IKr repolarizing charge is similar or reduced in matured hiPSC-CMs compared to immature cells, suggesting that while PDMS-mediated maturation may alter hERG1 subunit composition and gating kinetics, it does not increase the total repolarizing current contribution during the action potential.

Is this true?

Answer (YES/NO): YES